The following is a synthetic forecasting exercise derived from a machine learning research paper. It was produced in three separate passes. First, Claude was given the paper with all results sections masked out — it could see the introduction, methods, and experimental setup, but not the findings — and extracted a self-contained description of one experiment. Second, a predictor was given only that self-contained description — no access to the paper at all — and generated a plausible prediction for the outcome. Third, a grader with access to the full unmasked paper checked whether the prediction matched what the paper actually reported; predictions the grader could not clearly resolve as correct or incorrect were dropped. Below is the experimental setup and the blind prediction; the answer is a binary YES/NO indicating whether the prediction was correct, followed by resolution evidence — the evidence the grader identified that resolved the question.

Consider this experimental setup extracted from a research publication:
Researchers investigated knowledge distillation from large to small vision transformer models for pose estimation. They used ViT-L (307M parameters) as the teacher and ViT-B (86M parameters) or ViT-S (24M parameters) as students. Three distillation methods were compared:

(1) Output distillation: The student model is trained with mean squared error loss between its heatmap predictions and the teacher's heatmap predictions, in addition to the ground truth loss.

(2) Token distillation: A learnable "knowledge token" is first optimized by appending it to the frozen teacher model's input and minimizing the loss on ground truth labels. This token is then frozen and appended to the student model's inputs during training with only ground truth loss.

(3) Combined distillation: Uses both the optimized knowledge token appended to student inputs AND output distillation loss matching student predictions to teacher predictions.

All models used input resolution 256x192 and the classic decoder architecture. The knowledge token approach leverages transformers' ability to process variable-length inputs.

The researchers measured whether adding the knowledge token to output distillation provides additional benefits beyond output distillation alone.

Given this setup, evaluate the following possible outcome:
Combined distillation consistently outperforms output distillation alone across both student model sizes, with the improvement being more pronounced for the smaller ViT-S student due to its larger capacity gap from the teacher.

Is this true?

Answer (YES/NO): NO